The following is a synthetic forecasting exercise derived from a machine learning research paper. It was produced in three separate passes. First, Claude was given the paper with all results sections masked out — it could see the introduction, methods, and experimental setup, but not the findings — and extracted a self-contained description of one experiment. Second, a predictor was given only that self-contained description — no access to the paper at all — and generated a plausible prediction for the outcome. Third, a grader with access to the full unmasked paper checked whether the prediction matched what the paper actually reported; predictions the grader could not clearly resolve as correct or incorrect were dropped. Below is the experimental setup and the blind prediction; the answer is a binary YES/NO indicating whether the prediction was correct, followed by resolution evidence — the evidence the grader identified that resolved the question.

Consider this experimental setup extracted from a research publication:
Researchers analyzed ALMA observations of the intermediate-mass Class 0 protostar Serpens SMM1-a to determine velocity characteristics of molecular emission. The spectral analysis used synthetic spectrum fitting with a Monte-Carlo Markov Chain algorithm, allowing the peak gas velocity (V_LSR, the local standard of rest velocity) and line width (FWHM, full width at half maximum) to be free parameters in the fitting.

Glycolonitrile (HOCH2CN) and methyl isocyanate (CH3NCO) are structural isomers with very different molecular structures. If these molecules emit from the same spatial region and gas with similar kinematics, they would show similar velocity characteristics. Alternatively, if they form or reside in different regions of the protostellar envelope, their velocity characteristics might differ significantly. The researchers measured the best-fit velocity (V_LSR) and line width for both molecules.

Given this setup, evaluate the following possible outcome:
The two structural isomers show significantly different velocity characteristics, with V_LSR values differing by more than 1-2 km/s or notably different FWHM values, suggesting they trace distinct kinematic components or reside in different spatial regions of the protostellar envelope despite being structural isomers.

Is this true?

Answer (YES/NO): NO